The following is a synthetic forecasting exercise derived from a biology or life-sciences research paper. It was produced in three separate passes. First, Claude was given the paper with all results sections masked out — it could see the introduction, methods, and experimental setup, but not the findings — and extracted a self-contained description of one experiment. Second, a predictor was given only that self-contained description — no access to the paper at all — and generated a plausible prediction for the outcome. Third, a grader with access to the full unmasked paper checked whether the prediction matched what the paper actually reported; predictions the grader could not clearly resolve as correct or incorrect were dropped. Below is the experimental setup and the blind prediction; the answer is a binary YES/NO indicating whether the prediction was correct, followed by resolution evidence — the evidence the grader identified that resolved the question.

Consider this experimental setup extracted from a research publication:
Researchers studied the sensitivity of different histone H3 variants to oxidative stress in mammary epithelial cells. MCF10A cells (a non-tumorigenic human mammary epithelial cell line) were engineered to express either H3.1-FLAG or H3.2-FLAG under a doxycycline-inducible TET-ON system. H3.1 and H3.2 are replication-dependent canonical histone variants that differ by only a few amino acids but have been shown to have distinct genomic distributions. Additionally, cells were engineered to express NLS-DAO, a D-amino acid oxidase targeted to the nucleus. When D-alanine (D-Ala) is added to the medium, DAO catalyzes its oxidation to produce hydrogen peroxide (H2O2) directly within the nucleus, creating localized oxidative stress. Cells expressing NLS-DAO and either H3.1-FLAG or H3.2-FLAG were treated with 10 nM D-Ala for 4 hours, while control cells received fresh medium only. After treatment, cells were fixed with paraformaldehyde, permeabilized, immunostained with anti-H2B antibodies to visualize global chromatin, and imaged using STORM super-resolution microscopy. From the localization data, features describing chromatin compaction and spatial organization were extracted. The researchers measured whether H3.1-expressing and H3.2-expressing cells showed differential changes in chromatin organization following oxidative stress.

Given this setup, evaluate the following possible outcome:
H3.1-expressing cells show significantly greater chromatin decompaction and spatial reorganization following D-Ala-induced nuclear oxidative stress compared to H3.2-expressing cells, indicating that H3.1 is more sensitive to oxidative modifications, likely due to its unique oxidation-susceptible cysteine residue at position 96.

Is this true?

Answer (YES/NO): YES